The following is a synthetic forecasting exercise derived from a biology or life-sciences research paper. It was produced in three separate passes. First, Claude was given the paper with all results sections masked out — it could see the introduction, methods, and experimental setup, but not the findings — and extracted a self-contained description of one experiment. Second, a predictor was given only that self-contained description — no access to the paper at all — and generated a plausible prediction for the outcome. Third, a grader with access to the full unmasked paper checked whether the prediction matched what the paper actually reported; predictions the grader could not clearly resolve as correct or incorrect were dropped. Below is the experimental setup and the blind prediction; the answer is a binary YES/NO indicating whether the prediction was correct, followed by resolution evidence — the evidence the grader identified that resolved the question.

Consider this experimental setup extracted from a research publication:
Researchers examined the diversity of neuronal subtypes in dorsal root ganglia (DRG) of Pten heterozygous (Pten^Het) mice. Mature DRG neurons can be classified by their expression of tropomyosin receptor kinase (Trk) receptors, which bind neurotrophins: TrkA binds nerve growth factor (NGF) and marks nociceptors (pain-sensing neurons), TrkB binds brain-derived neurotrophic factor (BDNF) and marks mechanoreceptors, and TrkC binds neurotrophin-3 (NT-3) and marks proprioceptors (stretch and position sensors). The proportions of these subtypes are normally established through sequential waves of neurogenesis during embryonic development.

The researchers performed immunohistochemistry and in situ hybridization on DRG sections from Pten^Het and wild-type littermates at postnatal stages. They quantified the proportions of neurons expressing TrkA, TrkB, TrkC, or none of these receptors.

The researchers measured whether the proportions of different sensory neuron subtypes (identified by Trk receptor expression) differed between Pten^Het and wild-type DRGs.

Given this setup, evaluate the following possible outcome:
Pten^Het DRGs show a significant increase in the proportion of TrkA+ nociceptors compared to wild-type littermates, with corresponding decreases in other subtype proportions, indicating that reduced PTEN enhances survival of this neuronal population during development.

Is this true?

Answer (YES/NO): NO